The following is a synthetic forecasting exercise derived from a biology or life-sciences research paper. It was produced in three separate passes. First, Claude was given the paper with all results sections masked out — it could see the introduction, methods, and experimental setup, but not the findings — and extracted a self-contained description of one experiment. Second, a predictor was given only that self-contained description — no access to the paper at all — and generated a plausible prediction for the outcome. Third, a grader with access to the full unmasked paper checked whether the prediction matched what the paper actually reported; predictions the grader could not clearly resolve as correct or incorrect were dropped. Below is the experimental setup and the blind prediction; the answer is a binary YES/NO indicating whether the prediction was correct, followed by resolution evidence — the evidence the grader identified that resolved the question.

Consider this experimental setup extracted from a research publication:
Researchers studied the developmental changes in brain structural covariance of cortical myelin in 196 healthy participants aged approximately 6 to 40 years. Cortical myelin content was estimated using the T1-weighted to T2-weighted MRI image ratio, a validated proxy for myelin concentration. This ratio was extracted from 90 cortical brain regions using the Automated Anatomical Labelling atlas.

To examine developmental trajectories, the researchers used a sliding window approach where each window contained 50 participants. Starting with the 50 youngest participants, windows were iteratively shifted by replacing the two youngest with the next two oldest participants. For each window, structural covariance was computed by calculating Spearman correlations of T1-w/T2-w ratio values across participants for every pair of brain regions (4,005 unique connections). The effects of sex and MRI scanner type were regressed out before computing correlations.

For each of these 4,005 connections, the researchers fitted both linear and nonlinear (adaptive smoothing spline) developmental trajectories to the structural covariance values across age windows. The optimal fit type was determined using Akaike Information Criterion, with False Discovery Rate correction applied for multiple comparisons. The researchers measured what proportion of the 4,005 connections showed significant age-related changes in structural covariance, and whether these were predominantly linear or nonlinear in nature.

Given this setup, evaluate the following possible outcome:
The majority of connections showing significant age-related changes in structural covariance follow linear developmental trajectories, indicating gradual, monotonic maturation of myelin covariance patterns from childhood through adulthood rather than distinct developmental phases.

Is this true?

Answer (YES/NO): NO